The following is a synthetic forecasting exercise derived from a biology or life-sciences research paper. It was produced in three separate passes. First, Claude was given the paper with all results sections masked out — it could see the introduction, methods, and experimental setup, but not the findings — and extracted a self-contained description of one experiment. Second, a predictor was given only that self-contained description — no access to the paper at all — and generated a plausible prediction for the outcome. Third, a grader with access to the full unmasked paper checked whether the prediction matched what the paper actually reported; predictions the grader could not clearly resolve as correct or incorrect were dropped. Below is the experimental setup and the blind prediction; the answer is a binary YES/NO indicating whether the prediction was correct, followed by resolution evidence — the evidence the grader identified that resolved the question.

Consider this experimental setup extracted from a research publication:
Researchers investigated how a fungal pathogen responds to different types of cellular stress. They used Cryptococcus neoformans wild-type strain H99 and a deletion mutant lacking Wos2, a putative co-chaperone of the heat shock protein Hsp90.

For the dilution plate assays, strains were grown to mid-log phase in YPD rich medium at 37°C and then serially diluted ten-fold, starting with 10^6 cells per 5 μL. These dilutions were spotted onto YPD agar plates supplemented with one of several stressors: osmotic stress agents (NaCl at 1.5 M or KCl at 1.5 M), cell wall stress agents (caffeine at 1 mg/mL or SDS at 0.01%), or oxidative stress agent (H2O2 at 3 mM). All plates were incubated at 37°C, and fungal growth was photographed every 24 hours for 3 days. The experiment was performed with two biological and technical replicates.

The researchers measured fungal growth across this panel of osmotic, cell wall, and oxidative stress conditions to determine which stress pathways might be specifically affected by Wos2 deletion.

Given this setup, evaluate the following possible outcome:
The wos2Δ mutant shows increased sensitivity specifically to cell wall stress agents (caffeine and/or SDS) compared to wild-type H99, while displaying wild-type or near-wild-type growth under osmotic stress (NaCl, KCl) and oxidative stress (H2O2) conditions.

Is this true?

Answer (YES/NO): NO